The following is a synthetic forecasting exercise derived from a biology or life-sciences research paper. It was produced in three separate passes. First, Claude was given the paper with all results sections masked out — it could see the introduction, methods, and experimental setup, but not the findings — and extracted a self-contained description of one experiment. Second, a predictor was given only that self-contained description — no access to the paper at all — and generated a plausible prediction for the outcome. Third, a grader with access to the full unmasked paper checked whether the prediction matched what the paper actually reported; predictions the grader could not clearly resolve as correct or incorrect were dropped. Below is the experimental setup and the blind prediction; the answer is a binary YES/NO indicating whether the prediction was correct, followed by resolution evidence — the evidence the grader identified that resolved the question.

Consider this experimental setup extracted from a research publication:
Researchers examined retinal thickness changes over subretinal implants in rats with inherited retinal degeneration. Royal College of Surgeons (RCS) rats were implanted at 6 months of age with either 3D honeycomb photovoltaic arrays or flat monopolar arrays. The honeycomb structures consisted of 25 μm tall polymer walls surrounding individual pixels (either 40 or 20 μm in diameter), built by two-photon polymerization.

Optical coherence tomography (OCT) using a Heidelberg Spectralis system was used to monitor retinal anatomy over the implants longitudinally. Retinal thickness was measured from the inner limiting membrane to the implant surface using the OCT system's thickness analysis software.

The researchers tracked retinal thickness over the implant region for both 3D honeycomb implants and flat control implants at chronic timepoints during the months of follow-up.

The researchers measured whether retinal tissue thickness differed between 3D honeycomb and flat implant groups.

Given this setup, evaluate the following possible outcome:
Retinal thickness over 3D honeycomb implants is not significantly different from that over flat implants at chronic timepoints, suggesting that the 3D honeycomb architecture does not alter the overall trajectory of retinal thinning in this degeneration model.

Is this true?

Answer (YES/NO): YES